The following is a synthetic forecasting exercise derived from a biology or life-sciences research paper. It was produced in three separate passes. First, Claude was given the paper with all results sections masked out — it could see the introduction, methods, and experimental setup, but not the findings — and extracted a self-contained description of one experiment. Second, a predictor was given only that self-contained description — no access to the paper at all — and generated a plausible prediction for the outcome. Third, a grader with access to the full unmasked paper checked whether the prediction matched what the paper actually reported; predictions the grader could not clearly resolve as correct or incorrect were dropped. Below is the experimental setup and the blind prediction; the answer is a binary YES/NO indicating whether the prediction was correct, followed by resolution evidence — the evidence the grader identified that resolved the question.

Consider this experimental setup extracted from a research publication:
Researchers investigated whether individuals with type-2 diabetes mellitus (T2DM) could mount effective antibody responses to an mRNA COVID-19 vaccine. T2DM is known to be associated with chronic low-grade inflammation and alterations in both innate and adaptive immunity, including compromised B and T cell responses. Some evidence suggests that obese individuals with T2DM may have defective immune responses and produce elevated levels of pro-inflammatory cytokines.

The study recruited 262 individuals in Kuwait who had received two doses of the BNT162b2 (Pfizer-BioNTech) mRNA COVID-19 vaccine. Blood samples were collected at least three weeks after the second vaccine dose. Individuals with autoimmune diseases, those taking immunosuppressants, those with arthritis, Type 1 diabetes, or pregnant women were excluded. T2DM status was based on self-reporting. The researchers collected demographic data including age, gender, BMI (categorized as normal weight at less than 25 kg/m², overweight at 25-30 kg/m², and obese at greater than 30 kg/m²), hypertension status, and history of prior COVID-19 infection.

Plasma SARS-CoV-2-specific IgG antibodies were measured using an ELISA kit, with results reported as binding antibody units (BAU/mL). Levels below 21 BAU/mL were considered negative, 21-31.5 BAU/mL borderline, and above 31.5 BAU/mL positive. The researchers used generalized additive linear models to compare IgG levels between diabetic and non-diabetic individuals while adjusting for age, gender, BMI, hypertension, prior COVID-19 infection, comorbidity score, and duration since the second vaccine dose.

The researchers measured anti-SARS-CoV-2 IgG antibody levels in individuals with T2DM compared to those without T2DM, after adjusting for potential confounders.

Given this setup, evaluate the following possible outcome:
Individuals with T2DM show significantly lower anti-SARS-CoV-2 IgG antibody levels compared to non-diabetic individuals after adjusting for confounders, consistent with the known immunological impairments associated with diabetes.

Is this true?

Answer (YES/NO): YES